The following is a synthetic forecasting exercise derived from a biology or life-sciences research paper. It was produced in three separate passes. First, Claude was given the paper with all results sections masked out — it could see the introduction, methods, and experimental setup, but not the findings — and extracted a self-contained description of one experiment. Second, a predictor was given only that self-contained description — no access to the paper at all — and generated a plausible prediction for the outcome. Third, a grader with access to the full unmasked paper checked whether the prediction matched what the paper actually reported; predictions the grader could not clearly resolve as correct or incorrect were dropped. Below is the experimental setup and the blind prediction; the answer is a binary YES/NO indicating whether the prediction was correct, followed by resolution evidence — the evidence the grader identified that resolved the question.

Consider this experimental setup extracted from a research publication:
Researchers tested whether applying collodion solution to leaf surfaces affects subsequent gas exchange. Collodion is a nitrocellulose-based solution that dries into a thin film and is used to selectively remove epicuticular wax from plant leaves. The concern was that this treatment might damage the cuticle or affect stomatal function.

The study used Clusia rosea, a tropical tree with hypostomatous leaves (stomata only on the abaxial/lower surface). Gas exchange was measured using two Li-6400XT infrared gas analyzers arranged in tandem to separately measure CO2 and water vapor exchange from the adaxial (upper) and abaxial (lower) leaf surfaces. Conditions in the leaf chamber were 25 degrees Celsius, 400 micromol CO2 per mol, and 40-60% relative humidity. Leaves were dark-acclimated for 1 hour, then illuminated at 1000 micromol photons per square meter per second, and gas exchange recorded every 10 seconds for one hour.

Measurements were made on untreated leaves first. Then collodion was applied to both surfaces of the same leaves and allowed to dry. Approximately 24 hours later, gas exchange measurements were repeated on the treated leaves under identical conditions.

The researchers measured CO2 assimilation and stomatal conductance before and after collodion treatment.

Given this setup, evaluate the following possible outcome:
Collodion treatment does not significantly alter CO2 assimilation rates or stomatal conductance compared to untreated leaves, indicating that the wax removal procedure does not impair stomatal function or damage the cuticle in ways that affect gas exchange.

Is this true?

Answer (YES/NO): YES